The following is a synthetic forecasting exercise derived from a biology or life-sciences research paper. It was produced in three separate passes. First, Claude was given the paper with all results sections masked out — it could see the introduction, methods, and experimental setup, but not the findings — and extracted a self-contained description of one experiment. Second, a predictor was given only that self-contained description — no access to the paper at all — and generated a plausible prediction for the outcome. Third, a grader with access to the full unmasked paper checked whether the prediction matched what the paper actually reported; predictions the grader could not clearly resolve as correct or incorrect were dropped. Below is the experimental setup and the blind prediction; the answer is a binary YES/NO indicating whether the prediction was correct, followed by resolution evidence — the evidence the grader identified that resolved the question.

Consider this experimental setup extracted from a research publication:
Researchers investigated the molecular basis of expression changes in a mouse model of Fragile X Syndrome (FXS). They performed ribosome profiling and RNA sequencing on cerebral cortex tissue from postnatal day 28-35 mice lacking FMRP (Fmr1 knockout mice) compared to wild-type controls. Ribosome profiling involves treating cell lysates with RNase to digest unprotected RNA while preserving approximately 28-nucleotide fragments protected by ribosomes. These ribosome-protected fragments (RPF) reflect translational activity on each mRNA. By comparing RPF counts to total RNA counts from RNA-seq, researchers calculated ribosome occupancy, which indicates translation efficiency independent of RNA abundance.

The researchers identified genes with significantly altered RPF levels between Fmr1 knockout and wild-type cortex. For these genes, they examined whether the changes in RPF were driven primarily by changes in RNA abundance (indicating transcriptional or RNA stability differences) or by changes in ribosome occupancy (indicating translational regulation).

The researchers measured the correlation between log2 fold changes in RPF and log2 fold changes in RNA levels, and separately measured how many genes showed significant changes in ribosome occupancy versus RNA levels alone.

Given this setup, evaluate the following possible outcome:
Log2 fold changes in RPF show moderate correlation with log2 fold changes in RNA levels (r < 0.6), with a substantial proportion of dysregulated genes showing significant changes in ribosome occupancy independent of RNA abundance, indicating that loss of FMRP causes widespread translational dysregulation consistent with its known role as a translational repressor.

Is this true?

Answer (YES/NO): NO